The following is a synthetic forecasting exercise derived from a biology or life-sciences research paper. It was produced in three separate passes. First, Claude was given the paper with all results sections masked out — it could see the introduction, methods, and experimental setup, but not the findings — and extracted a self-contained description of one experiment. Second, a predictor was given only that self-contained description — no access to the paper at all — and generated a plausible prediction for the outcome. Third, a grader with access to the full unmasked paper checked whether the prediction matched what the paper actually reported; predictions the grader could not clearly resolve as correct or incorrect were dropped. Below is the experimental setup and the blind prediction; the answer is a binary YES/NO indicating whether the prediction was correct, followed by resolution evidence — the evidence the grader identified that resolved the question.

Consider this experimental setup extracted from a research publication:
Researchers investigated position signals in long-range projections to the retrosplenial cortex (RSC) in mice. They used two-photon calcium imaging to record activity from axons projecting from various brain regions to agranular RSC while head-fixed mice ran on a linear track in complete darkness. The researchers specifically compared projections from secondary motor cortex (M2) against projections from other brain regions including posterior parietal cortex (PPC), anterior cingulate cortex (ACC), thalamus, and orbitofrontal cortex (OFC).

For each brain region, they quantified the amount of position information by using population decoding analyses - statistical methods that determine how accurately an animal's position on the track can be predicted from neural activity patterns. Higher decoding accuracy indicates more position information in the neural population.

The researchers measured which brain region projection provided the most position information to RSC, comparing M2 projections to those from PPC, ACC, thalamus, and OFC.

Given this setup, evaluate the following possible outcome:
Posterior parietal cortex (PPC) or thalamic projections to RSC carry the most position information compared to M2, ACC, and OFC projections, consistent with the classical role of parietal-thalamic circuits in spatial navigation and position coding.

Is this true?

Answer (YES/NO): NO